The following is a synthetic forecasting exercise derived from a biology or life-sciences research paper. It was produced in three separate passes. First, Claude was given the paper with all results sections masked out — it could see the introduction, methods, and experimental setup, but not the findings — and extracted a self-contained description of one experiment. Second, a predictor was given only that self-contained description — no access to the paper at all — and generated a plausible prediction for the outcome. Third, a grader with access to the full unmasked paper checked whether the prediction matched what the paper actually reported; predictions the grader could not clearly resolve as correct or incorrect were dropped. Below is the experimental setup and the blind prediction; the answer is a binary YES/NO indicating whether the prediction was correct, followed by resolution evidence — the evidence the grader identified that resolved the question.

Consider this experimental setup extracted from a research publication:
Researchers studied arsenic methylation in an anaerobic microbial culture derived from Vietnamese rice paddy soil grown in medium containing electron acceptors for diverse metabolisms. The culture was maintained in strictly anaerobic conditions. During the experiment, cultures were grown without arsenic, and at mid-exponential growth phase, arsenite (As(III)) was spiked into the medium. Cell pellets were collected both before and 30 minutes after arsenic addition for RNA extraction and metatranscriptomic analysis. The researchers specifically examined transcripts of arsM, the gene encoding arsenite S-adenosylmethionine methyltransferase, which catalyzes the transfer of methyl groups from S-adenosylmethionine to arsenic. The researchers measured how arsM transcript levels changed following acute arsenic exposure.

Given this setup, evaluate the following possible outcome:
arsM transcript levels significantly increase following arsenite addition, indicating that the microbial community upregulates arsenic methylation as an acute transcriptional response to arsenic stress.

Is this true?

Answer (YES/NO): NO